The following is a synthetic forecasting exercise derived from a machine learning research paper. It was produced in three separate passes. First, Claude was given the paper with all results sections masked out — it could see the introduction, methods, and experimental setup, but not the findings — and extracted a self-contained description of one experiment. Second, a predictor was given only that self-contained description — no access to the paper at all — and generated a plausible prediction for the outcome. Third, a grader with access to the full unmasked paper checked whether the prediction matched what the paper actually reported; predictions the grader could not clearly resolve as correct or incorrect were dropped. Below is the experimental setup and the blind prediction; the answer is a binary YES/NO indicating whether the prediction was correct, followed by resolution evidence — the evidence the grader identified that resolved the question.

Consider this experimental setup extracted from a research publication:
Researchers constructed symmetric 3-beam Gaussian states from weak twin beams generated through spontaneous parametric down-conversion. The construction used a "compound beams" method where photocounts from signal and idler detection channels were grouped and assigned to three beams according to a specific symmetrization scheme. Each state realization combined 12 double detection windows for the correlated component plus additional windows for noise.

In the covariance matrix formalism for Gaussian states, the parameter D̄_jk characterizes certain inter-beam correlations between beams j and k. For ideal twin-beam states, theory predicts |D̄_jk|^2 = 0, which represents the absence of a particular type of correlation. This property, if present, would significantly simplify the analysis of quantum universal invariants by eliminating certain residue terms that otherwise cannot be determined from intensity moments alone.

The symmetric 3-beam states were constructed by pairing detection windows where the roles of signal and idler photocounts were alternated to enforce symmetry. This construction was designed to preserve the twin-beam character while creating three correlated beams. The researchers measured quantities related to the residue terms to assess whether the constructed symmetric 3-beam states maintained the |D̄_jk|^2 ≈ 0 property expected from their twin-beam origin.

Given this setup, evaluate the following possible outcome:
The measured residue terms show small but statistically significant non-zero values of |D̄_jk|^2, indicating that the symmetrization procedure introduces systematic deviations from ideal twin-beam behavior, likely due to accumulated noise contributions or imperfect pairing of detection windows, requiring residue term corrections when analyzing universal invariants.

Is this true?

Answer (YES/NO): NO